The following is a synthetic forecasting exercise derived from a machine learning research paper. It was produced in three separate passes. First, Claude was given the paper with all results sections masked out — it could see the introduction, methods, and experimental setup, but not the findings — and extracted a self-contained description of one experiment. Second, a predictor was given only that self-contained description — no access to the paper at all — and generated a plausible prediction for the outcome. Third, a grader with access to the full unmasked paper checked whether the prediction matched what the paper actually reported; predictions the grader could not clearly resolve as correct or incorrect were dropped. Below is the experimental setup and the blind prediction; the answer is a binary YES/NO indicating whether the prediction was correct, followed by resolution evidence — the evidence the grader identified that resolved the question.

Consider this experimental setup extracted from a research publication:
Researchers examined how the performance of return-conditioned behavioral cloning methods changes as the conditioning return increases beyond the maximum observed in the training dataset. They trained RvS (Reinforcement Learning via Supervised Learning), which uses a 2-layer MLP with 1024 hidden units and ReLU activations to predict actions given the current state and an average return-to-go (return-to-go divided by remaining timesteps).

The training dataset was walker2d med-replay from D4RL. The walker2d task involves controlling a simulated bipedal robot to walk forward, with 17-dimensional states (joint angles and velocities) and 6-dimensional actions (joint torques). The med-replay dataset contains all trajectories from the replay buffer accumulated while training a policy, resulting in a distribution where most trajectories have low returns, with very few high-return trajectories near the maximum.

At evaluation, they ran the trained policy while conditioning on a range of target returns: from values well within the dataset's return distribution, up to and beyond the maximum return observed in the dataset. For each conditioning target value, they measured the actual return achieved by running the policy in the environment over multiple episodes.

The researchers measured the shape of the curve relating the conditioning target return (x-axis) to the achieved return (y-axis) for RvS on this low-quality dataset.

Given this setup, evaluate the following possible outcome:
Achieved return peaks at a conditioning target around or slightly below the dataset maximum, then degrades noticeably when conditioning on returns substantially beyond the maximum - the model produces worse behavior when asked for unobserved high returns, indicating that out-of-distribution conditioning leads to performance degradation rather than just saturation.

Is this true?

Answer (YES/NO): YES